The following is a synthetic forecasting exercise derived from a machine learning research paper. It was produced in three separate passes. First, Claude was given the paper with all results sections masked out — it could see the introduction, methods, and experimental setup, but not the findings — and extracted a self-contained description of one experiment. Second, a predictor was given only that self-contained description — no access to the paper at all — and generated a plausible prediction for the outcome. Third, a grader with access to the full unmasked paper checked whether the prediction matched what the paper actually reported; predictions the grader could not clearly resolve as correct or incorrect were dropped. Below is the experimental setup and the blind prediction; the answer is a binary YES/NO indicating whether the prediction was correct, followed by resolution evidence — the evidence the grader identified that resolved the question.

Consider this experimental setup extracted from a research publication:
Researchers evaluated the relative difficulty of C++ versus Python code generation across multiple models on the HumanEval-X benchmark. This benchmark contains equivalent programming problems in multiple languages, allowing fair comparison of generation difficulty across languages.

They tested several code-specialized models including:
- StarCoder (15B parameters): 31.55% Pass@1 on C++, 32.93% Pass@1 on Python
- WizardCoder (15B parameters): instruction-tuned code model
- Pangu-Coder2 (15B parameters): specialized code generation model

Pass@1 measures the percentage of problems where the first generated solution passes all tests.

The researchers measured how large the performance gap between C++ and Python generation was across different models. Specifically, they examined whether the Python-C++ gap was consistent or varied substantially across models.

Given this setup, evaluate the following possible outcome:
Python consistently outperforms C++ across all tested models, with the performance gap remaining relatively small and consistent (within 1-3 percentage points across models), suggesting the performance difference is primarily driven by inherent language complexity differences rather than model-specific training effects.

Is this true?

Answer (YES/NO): NO